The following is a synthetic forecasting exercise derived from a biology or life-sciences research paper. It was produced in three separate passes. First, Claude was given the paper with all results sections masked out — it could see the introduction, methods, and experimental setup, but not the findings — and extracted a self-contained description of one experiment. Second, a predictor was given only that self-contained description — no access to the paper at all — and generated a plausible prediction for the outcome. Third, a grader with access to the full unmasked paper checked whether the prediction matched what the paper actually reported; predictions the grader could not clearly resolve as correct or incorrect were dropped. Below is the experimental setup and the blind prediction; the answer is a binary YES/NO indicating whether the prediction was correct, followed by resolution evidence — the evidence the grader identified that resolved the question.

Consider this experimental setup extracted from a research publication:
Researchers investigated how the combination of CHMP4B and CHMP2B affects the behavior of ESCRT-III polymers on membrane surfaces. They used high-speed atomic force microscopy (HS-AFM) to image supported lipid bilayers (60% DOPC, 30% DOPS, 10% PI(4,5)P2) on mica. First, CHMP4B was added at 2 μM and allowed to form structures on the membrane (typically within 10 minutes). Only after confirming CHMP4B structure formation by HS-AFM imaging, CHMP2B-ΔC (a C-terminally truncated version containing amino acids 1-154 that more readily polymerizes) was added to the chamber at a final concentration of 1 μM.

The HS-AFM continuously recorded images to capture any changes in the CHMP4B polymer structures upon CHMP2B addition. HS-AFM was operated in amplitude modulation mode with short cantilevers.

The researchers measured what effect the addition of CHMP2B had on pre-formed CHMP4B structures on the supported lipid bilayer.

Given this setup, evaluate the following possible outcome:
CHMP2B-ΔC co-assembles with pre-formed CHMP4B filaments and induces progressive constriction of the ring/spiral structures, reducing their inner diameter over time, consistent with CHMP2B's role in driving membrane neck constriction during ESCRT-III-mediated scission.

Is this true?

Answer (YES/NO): NO